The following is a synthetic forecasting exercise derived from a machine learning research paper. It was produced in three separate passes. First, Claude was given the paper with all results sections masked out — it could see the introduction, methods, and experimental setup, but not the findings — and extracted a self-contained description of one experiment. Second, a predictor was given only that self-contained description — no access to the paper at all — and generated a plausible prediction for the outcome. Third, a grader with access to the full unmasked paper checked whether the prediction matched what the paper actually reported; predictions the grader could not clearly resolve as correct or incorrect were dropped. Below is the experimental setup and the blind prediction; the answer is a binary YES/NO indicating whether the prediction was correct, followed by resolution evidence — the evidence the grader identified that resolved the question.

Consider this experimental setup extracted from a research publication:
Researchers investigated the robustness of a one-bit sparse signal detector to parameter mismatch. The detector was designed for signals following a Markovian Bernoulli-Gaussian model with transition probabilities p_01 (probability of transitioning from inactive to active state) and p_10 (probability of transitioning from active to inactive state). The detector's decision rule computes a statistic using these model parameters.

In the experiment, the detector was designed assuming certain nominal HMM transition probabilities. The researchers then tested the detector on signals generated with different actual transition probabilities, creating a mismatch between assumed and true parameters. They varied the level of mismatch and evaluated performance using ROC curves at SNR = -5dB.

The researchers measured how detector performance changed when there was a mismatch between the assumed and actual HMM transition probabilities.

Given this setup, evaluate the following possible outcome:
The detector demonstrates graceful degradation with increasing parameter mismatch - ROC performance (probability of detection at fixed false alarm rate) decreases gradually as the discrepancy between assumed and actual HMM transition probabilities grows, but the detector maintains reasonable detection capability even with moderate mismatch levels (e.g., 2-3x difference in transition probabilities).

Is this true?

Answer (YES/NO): NO